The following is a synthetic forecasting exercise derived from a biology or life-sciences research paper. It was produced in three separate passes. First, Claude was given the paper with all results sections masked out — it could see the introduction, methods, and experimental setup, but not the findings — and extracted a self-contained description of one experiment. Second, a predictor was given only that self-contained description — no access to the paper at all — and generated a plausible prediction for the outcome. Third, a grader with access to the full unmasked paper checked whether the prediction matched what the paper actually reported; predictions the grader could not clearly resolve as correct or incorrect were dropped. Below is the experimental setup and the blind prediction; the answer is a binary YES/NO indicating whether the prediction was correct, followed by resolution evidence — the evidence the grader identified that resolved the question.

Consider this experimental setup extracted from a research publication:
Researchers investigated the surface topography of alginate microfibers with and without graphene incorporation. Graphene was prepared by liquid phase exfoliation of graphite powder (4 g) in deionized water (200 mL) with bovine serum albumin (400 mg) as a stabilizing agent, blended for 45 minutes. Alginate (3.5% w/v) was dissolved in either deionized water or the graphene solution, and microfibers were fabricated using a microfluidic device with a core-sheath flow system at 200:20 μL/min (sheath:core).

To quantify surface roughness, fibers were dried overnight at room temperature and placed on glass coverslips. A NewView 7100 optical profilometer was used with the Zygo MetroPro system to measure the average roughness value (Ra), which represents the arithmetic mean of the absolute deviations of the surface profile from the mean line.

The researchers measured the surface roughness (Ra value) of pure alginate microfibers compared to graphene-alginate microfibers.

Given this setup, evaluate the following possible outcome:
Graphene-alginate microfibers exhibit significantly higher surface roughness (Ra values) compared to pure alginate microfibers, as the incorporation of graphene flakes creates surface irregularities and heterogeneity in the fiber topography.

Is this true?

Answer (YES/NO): NO